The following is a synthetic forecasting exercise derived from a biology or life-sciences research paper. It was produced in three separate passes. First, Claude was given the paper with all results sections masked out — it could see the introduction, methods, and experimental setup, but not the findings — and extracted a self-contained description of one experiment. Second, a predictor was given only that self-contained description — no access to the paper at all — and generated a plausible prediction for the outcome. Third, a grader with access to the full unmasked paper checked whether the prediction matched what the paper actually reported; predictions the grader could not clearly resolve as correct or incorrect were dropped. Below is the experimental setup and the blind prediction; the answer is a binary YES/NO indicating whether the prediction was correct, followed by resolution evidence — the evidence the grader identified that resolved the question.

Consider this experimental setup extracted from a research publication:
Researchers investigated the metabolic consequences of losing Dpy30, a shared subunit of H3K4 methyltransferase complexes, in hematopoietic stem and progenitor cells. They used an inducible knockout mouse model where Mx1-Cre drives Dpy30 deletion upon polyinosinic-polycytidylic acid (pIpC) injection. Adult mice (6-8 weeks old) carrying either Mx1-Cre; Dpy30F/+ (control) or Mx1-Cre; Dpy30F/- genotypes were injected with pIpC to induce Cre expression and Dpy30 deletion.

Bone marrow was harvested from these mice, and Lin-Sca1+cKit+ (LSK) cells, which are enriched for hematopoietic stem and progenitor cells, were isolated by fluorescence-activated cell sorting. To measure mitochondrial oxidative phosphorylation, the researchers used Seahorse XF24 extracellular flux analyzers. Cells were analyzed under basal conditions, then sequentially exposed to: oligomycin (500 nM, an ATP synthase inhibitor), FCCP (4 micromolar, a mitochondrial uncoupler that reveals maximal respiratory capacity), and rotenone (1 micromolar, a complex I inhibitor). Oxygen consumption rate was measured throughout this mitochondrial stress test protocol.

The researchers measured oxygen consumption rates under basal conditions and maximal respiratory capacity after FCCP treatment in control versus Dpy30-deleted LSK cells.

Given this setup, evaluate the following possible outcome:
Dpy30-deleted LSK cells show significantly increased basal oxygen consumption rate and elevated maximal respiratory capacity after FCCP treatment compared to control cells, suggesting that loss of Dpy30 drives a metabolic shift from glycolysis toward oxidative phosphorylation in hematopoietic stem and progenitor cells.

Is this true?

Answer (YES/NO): NO